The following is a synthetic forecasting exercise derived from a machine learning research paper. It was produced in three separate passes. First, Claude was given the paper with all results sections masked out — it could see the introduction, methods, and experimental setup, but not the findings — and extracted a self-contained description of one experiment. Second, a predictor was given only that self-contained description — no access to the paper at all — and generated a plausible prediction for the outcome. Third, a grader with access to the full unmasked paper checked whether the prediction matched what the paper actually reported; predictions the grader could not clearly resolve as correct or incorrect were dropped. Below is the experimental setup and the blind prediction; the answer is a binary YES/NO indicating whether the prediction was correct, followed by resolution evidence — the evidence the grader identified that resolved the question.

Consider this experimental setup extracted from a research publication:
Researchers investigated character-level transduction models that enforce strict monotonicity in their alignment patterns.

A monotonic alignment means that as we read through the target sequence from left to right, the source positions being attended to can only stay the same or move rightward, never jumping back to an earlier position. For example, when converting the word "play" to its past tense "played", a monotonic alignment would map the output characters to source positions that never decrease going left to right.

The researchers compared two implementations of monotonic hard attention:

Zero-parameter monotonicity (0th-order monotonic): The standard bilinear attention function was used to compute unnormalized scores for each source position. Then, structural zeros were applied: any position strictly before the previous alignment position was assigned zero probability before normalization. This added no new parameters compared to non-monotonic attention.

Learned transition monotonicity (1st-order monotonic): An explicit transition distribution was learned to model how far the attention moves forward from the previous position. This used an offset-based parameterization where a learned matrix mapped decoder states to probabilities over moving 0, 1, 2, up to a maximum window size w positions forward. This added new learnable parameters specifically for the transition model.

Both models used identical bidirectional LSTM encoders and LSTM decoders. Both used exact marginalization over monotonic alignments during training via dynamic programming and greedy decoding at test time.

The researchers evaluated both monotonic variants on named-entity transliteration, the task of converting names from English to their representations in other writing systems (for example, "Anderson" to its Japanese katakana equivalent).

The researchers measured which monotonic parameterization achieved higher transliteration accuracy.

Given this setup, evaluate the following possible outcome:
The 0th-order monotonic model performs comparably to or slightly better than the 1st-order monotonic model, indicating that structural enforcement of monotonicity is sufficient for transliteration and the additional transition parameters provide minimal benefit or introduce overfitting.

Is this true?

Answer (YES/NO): YES